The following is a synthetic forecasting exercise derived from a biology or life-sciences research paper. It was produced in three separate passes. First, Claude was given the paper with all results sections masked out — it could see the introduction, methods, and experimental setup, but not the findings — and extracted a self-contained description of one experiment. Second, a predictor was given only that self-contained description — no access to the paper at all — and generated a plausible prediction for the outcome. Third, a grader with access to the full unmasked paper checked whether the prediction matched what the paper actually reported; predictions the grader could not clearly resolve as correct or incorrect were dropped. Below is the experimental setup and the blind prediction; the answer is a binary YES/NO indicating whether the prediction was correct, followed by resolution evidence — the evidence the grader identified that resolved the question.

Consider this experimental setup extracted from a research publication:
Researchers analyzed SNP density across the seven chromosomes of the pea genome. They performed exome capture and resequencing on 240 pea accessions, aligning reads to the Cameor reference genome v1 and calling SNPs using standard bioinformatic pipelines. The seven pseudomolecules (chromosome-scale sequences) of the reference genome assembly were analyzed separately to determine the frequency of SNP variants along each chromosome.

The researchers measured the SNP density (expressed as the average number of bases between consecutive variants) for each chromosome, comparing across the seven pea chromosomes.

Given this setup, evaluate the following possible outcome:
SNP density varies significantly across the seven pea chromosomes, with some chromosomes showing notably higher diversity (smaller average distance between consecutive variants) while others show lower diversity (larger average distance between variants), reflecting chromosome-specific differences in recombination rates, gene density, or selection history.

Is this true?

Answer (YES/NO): YES